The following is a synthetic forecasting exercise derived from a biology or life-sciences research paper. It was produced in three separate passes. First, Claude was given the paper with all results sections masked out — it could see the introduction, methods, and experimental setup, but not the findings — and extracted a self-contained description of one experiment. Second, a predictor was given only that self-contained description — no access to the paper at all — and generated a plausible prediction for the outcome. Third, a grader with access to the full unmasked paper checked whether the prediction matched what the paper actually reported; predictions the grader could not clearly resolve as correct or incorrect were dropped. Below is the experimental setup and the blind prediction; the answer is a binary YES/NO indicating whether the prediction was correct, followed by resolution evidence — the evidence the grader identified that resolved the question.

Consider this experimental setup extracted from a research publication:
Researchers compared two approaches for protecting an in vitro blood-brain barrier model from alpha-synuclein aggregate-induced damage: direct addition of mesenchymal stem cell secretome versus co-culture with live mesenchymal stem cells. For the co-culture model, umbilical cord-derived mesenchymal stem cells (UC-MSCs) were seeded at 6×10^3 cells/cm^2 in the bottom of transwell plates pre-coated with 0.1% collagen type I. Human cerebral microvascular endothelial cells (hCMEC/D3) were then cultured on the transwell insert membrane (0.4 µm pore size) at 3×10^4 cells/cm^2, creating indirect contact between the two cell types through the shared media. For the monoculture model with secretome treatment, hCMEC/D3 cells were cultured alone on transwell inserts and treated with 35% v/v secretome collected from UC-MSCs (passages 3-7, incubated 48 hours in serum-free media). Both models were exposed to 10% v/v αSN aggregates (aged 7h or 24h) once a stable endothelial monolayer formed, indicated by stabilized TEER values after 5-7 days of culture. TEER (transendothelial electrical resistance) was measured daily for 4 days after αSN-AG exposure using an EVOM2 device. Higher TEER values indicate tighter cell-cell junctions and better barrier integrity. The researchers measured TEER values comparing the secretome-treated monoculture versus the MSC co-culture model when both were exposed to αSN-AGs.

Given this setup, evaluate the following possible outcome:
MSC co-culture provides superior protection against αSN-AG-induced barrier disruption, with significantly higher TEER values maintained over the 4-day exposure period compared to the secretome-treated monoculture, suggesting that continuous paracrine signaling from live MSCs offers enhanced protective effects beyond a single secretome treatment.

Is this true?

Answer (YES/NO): NO